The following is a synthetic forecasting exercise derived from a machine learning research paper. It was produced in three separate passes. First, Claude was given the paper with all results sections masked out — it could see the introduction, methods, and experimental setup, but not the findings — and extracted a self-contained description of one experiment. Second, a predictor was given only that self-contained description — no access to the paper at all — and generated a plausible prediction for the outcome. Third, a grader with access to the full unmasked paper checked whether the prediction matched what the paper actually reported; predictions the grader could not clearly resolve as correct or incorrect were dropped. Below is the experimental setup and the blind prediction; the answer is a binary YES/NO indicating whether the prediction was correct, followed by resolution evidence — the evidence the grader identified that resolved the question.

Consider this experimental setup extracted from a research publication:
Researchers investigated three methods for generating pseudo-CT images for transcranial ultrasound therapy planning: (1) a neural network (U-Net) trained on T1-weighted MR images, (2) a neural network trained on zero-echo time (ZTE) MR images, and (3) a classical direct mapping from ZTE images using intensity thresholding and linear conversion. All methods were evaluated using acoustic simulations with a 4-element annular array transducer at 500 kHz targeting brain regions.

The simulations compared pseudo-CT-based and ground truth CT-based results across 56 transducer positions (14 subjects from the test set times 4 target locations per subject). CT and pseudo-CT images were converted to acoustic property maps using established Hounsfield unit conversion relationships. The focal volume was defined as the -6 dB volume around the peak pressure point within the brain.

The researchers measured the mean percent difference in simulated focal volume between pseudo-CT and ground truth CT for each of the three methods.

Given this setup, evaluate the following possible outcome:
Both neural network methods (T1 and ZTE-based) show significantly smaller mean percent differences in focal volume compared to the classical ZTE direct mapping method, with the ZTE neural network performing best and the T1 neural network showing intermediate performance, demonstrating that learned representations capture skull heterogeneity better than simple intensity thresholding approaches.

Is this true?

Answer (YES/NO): NO